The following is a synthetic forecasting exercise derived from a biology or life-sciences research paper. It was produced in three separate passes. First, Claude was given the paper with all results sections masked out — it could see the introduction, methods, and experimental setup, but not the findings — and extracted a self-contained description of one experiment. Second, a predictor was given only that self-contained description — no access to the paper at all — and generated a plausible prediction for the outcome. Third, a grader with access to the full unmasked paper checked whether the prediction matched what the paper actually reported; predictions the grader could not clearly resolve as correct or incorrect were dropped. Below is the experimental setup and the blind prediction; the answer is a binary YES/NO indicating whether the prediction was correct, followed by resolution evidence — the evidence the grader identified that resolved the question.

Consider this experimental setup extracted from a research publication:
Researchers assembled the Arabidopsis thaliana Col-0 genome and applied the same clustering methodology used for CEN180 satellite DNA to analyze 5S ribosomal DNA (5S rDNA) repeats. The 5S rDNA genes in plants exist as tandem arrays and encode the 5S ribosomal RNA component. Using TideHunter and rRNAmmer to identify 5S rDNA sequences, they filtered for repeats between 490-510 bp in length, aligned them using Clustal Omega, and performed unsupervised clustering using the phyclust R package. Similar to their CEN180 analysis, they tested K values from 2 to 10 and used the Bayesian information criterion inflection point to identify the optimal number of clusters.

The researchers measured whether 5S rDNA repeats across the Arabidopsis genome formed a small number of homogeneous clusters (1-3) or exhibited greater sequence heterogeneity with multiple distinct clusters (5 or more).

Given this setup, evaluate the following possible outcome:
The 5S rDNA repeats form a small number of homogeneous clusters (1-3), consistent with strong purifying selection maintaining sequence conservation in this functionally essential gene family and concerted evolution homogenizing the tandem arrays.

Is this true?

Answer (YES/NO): NO